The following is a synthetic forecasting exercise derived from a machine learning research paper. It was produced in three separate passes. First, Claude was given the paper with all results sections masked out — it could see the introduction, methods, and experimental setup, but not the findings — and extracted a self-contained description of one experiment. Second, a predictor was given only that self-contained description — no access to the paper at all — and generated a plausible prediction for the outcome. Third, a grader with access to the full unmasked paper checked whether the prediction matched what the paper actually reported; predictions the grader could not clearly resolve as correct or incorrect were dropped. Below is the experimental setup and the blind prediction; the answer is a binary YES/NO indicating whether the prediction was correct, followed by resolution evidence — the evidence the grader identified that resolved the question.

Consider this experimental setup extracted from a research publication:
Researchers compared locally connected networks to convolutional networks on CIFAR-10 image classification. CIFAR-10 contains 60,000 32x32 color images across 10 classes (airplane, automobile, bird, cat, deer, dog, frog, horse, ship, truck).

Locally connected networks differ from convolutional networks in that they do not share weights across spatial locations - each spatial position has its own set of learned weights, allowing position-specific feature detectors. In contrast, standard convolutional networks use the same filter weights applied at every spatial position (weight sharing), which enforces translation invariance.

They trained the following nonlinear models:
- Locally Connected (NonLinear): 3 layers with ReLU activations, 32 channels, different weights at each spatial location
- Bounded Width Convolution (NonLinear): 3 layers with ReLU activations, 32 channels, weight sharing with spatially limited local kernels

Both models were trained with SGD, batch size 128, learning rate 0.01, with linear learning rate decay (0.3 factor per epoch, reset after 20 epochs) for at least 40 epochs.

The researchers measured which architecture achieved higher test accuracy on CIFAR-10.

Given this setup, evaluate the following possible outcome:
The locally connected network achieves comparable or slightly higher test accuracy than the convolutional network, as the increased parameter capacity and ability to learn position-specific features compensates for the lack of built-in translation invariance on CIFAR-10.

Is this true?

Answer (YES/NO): NO